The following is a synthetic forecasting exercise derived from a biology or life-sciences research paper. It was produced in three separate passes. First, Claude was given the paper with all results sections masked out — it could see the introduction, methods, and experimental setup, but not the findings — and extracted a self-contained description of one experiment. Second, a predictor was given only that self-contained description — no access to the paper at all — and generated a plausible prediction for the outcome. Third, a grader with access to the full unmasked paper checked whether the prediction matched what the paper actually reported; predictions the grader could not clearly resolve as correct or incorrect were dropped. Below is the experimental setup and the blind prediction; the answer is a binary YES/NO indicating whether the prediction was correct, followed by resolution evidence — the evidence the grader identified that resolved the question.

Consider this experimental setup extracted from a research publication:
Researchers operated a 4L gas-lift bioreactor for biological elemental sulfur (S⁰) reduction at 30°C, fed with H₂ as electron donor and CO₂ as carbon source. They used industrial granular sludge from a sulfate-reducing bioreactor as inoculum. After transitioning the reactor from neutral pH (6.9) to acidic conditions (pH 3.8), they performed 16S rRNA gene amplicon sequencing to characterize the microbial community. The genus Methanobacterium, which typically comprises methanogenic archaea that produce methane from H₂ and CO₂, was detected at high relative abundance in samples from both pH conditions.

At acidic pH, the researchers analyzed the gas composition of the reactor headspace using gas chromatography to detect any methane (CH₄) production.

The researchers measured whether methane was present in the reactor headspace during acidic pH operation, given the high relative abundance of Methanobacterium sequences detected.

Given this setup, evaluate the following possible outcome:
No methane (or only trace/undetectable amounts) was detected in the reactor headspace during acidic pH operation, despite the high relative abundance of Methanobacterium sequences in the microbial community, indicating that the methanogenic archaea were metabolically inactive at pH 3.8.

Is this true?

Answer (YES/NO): NO